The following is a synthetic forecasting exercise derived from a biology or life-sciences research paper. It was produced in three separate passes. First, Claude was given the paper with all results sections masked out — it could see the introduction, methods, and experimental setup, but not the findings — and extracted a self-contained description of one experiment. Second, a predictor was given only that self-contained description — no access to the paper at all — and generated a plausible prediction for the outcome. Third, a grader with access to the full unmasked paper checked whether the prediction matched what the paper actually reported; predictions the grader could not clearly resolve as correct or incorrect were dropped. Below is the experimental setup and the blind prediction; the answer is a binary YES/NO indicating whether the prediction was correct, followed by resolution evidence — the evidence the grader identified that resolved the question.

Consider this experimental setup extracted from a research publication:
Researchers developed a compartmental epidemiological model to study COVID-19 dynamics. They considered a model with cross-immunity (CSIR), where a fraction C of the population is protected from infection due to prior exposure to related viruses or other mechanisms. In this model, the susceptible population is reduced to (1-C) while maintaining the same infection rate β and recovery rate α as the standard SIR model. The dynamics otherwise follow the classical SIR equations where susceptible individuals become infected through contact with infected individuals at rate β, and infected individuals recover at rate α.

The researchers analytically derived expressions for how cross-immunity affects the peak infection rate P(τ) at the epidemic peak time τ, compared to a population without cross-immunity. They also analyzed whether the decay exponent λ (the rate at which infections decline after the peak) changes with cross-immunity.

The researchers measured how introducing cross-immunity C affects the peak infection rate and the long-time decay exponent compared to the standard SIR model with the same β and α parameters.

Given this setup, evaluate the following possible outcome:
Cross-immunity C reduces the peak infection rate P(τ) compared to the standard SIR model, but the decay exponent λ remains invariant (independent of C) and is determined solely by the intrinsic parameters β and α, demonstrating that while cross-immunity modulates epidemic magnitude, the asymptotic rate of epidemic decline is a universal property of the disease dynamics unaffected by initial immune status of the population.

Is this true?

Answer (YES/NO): YES